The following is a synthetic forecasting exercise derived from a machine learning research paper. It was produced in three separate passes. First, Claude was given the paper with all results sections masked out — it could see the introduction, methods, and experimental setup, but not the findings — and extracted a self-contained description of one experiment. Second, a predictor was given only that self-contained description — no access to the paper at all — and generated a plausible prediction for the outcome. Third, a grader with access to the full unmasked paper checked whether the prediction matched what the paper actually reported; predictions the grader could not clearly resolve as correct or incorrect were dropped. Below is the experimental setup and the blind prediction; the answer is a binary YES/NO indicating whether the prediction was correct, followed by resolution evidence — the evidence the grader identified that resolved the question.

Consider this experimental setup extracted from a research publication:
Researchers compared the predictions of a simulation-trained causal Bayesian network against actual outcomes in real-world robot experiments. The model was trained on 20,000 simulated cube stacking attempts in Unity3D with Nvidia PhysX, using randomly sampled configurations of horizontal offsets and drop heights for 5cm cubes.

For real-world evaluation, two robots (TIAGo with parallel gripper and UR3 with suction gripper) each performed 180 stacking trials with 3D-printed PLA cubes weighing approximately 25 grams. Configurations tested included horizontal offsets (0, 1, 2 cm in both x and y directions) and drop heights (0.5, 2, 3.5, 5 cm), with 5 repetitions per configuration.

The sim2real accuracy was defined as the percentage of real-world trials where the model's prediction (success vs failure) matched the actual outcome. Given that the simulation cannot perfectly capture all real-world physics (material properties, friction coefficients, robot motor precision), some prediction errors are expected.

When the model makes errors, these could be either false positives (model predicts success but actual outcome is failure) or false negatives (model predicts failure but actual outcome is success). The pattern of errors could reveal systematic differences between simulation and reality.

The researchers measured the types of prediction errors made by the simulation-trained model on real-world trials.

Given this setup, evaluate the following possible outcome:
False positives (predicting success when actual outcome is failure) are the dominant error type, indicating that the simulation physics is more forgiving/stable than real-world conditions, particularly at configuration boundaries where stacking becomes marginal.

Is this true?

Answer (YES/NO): YES